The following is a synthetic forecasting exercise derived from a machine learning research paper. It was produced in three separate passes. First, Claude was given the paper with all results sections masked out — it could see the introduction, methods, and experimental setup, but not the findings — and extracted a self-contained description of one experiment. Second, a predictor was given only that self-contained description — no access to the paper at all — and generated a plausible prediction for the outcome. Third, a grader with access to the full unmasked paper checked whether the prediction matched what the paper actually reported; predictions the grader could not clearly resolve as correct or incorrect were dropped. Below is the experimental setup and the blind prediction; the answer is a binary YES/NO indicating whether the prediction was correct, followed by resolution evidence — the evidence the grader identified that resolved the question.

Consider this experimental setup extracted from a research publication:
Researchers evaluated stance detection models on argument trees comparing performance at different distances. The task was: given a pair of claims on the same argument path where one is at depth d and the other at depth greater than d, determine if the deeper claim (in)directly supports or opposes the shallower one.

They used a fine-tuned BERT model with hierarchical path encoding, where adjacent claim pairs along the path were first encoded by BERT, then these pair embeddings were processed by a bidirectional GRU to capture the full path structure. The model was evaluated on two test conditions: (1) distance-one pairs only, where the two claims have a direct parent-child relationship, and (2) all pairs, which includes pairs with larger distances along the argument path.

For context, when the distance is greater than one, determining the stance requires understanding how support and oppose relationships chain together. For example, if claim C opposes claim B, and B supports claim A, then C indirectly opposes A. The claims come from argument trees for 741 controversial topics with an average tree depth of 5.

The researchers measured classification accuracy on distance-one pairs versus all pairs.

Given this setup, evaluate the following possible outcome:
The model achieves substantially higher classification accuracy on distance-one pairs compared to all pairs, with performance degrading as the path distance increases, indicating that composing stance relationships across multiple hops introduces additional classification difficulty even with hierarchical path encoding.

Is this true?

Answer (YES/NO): YES